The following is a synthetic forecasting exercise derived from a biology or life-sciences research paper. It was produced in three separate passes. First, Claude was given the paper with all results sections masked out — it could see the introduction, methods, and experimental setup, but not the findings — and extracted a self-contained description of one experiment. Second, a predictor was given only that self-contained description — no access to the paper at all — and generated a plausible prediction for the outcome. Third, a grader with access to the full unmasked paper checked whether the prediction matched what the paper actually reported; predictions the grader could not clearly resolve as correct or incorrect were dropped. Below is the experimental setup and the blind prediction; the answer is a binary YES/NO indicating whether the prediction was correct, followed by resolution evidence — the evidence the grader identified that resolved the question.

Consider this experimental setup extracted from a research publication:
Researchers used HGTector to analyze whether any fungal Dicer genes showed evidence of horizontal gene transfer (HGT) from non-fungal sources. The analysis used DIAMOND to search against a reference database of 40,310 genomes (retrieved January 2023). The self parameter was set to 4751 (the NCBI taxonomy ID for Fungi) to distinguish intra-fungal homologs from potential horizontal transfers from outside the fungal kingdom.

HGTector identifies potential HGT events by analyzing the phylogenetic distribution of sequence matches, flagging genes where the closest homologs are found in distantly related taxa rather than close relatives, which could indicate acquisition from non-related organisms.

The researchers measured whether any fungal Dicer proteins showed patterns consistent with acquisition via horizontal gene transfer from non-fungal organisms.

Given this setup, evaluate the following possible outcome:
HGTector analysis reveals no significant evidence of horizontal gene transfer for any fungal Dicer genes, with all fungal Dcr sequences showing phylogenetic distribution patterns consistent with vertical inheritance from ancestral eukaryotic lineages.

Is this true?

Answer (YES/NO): YES